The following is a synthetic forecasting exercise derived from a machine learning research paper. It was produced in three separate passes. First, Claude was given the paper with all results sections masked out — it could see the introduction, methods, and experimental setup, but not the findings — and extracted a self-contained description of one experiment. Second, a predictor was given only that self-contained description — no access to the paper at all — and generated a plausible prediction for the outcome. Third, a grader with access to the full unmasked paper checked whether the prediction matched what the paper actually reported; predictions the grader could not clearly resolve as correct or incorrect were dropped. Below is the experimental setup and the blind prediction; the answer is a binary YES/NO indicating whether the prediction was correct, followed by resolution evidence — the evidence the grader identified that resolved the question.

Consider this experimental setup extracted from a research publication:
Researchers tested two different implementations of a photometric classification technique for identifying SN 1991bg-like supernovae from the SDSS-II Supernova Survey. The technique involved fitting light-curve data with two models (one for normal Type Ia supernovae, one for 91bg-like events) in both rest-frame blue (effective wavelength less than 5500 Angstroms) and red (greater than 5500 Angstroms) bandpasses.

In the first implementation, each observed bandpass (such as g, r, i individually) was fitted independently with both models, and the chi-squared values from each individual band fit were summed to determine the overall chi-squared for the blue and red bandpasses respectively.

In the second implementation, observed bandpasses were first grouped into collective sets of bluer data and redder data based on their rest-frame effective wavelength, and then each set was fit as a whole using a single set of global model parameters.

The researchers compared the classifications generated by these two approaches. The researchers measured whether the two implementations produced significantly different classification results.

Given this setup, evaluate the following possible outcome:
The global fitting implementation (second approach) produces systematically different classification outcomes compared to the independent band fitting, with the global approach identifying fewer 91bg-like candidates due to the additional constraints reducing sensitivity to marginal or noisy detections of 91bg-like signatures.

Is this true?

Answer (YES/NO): NO